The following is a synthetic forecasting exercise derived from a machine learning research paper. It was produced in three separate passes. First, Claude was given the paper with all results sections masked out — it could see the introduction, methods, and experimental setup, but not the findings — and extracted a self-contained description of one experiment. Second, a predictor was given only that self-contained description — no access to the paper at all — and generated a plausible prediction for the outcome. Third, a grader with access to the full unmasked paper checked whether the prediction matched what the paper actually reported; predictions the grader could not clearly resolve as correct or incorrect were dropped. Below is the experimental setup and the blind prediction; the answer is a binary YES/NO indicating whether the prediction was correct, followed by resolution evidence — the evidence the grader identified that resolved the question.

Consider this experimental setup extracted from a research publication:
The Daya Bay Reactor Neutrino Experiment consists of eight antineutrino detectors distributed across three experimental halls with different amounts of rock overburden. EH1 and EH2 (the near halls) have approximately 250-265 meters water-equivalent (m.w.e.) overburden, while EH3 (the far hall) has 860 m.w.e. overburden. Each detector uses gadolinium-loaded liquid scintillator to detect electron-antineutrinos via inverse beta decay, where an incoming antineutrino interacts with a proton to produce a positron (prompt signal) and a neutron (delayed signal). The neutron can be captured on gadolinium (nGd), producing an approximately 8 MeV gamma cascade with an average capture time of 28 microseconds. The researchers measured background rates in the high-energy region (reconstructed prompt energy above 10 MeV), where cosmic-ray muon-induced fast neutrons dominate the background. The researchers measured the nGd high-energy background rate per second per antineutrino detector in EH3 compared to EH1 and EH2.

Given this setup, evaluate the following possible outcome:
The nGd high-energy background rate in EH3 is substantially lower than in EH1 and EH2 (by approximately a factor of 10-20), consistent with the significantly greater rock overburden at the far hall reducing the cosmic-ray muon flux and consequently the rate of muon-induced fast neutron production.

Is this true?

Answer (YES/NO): YES